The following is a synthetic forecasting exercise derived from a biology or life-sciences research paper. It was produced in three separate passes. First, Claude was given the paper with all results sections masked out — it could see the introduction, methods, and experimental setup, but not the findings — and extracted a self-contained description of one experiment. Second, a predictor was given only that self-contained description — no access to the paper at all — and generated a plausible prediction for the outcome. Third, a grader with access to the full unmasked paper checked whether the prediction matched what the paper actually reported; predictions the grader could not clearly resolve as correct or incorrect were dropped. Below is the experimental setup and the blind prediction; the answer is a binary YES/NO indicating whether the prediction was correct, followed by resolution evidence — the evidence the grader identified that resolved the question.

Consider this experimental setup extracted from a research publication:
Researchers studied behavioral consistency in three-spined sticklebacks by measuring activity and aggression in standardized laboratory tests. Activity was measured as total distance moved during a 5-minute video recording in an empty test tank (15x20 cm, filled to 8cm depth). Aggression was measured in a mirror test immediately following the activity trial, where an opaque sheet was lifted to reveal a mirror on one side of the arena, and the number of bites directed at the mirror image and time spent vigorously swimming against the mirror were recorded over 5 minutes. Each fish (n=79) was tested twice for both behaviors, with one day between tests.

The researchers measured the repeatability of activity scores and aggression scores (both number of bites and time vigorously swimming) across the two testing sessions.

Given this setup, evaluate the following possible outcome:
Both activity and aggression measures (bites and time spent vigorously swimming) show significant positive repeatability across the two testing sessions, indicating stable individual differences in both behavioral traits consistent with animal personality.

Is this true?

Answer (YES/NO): YES